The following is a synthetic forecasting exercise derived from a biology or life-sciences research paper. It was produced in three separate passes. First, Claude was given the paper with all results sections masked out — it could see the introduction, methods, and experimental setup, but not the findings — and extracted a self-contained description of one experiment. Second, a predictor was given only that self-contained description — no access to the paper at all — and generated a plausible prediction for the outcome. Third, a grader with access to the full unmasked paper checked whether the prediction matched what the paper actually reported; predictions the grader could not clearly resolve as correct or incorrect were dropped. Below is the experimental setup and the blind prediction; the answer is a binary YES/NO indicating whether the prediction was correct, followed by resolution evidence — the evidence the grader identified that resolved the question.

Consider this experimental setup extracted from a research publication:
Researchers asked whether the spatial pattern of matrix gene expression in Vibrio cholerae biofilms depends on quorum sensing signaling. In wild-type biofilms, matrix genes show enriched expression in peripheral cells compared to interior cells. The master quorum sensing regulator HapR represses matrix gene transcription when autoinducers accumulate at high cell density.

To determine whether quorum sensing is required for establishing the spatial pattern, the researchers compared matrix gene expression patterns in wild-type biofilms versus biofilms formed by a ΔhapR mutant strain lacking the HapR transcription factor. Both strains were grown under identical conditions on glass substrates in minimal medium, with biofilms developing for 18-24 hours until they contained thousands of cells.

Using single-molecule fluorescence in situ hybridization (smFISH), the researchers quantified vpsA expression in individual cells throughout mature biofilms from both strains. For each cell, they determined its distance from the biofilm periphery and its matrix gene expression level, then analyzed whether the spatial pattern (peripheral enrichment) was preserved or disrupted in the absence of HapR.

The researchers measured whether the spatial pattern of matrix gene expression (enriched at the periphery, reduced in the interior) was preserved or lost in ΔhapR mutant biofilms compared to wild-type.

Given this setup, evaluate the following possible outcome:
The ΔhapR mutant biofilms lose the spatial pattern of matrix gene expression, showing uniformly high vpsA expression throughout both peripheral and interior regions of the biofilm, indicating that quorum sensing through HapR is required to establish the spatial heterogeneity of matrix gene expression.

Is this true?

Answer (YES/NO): NO